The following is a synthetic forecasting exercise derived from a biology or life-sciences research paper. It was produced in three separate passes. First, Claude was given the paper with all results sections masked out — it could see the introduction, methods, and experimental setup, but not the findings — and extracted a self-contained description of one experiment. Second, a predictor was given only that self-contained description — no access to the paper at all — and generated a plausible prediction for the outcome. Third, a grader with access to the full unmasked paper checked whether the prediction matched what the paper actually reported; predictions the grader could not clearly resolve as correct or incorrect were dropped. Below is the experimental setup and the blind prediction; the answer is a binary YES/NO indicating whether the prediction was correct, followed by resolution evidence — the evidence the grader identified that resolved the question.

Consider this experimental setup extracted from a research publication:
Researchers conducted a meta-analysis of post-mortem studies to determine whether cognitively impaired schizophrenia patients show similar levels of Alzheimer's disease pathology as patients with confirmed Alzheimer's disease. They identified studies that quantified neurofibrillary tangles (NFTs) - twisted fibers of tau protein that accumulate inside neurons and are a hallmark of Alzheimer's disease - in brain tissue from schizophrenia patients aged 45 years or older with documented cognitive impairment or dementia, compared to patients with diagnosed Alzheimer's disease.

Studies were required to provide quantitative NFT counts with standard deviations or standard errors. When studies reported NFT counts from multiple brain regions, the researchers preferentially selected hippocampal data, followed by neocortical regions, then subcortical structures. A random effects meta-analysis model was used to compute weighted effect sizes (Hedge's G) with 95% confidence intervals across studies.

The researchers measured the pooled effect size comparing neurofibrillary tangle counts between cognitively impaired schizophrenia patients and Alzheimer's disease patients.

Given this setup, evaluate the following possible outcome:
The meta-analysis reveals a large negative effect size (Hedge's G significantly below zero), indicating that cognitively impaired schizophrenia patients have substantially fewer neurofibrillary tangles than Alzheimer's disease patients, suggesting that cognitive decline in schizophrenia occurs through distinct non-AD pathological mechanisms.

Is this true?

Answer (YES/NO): YES